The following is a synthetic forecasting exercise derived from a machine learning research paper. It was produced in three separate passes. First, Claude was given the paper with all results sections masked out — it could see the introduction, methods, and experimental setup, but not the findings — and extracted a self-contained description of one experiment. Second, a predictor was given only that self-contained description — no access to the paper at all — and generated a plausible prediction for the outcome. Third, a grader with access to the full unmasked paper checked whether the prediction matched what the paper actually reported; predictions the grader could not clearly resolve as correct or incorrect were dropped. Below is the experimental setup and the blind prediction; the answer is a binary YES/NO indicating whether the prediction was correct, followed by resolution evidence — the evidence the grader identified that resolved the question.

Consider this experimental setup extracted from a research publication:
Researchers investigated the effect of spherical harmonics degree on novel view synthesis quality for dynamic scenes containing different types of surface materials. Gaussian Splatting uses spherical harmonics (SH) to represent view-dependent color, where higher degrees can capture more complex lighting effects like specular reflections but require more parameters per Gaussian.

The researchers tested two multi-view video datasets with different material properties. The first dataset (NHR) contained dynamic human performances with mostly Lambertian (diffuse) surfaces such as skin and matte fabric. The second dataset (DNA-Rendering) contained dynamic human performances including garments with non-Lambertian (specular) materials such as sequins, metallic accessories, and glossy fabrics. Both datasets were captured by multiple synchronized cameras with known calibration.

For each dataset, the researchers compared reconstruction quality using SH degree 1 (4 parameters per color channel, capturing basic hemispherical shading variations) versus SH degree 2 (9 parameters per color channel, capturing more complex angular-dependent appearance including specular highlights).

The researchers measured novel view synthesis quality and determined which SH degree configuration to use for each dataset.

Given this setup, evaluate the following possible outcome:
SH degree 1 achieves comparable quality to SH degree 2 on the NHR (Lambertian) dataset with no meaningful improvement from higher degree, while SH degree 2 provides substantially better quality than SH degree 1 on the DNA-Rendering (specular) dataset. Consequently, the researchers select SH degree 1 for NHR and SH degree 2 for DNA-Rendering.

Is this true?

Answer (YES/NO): YES